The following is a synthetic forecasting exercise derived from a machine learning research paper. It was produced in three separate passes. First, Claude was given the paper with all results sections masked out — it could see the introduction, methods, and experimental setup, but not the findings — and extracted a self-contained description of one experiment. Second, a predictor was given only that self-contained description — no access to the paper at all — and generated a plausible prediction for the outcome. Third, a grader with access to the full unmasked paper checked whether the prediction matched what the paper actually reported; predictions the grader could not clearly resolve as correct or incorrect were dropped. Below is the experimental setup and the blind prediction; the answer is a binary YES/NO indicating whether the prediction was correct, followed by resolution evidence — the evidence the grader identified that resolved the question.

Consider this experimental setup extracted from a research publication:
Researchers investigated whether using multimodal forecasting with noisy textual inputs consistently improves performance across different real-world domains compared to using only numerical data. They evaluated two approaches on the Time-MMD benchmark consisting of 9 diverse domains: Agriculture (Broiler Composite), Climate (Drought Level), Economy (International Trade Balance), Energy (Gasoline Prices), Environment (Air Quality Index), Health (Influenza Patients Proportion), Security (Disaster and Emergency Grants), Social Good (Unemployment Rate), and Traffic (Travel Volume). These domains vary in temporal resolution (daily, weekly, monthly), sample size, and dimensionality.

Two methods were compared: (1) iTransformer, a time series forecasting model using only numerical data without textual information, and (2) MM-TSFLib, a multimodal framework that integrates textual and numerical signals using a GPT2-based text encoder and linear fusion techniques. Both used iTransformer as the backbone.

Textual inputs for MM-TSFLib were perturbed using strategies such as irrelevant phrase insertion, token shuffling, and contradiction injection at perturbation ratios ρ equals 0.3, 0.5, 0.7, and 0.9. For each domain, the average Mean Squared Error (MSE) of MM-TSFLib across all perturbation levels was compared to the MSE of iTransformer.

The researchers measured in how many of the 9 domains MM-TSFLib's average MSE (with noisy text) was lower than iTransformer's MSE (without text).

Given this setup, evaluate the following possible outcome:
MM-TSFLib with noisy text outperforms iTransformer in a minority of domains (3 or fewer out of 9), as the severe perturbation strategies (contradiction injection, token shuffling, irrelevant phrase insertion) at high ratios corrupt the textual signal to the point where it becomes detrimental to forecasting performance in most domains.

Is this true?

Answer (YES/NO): YES